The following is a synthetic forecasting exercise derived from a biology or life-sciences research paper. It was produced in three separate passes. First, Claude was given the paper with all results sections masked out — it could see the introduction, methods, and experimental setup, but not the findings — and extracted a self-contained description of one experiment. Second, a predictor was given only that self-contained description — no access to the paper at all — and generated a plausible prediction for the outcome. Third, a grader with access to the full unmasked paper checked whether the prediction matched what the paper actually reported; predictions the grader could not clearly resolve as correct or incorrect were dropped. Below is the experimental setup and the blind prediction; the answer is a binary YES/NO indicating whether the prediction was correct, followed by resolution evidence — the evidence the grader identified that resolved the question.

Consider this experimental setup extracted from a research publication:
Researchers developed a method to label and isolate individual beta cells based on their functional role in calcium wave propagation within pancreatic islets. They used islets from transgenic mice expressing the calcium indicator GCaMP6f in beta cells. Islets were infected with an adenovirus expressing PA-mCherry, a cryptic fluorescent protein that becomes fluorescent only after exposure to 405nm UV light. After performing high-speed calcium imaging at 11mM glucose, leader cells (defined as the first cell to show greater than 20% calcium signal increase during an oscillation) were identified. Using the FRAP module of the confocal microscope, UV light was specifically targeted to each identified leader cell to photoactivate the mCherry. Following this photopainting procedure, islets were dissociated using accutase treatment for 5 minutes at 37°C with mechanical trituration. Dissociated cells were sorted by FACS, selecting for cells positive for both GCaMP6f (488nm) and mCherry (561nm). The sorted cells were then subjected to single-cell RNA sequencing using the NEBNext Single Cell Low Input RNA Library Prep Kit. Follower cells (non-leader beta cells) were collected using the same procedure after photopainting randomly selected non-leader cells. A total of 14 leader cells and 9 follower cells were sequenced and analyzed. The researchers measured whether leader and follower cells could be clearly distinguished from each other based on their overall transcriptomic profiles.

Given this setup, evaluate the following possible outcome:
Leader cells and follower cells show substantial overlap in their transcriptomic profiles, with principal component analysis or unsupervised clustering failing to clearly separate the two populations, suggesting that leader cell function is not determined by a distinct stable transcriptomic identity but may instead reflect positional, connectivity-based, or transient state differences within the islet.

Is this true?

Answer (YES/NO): NO